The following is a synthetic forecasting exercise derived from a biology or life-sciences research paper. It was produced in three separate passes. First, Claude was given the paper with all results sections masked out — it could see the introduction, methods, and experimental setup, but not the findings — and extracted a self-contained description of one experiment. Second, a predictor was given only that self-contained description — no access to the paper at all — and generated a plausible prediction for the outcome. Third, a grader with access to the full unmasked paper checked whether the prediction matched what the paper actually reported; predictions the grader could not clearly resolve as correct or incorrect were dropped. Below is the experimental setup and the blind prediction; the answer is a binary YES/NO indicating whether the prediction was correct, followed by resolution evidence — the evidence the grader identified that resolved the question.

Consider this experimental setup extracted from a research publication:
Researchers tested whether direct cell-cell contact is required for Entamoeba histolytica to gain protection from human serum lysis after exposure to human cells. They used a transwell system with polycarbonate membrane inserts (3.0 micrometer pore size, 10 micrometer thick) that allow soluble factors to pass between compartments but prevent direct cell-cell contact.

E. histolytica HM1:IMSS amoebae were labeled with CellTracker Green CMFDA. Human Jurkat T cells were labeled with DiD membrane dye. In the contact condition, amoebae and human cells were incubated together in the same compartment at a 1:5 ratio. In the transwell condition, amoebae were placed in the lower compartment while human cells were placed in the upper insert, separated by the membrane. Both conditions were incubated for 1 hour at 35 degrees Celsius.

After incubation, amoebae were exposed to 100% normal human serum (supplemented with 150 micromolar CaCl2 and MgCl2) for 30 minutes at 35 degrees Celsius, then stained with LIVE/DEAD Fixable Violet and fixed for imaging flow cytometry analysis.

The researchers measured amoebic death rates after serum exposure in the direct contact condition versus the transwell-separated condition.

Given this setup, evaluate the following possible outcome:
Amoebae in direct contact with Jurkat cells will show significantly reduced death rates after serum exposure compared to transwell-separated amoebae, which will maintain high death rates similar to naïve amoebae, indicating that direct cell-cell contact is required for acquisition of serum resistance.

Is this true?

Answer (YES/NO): YES